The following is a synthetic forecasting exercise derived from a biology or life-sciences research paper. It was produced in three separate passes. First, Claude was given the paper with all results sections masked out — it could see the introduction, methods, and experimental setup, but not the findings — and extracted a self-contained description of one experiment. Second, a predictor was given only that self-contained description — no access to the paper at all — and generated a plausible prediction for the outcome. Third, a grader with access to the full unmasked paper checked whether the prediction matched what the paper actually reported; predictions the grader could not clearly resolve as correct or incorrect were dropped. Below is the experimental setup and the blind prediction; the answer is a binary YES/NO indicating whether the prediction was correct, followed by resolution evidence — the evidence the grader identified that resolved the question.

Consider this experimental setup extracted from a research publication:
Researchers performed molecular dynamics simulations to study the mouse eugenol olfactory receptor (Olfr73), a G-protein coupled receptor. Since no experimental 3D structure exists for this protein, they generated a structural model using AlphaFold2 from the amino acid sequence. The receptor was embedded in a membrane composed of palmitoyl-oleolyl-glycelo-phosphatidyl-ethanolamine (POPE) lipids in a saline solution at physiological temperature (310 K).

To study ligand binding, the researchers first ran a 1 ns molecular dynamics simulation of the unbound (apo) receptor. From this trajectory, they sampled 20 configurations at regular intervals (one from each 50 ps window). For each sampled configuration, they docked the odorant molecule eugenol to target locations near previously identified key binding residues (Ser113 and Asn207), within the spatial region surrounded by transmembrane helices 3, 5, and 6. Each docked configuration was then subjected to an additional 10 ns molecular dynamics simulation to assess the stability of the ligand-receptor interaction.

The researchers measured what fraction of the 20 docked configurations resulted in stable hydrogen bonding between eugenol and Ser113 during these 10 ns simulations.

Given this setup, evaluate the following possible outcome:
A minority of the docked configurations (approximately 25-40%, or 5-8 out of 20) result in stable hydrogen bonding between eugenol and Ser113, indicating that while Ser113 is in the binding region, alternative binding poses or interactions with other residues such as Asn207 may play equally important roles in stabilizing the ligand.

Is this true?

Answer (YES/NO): NO